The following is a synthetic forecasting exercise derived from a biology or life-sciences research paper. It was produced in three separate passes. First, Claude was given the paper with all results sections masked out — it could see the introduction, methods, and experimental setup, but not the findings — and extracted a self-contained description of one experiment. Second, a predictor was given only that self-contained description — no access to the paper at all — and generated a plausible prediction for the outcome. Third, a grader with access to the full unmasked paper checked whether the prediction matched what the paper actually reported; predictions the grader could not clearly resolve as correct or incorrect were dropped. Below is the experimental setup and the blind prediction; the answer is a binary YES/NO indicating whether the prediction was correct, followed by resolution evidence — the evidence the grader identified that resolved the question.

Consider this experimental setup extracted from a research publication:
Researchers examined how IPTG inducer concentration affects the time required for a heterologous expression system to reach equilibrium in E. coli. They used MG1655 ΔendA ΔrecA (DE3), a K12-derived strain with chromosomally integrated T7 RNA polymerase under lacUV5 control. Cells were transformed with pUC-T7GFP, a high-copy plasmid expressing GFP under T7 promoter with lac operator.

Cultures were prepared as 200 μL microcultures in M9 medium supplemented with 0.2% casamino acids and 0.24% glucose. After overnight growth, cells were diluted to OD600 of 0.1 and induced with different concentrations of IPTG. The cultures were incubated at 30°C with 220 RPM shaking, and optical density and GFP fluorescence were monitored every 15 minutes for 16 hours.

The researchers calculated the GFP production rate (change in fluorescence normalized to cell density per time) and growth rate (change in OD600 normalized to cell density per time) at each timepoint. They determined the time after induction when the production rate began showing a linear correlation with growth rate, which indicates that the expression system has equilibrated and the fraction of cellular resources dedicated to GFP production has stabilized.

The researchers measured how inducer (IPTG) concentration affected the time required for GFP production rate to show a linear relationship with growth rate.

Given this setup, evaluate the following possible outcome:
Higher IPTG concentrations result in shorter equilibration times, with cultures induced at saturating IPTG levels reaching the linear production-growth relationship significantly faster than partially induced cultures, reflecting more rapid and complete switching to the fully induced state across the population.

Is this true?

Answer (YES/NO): YES